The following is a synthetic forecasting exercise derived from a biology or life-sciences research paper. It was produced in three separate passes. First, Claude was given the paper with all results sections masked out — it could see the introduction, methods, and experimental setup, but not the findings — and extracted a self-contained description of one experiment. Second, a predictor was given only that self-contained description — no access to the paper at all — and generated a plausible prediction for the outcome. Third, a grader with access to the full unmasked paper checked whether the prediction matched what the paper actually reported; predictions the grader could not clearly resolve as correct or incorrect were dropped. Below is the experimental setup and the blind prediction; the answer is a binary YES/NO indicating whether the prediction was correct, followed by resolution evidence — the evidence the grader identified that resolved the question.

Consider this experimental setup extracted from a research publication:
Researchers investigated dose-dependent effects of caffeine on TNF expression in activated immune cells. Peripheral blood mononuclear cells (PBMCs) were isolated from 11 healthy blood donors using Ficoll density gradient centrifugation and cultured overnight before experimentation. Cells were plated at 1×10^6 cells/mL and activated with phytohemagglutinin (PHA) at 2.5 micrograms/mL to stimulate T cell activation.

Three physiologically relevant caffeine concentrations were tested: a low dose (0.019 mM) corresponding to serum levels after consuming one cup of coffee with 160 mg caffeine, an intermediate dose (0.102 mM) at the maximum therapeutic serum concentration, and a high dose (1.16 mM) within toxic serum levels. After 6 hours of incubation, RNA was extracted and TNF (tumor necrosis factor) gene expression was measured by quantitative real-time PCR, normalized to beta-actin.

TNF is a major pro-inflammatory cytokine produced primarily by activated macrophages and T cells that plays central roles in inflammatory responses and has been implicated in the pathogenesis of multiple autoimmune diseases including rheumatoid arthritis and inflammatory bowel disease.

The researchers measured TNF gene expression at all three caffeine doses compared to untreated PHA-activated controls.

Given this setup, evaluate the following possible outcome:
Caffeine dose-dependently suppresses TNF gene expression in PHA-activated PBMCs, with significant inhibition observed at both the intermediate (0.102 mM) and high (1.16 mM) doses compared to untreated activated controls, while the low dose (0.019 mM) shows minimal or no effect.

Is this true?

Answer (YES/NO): NO